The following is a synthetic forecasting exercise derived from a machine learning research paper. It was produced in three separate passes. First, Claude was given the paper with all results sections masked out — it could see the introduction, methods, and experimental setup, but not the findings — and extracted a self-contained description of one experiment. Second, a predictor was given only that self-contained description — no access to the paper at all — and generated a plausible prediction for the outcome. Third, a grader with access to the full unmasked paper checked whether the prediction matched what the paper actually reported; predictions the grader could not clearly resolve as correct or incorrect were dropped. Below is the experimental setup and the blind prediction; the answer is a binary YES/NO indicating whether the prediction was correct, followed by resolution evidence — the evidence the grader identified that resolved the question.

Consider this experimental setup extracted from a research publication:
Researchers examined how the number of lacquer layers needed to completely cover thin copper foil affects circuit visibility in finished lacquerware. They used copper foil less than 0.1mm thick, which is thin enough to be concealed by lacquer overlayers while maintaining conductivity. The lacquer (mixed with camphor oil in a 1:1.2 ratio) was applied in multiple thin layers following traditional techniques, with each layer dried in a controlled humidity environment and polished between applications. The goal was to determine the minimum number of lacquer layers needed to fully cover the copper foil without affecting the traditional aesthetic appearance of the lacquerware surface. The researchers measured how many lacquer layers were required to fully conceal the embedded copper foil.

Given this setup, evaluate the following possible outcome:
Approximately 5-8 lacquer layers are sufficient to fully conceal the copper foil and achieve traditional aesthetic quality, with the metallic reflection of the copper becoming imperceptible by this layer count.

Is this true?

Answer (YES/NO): NO